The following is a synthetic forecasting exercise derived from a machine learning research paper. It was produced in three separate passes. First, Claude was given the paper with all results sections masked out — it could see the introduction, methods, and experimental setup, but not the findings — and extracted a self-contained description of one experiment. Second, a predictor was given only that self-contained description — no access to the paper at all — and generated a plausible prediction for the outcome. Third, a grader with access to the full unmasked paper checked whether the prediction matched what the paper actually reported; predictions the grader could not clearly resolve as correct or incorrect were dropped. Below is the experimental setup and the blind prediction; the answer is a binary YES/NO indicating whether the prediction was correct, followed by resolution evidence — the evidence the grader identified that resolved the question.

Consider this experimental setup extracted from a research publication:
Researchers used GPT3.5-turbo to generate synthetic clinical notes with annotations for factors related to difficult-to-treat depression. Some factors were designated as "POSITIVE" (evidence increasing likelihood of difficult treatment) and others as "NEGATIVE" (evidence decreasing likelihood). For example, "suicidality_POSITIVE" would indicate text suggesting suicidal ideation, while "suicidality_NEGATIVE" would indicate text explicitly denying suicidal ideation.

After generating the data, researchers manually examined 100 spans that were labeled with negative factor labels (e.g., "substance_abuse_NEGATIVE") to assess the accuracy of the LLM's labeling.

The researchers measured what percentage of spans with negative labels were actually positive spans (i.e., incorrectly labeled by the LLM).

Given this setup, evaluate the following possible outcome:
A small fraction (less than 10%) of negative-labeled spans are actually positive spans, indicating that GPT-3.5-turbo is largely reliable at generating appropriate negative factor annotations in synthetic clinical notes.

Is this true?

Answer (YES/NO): NO